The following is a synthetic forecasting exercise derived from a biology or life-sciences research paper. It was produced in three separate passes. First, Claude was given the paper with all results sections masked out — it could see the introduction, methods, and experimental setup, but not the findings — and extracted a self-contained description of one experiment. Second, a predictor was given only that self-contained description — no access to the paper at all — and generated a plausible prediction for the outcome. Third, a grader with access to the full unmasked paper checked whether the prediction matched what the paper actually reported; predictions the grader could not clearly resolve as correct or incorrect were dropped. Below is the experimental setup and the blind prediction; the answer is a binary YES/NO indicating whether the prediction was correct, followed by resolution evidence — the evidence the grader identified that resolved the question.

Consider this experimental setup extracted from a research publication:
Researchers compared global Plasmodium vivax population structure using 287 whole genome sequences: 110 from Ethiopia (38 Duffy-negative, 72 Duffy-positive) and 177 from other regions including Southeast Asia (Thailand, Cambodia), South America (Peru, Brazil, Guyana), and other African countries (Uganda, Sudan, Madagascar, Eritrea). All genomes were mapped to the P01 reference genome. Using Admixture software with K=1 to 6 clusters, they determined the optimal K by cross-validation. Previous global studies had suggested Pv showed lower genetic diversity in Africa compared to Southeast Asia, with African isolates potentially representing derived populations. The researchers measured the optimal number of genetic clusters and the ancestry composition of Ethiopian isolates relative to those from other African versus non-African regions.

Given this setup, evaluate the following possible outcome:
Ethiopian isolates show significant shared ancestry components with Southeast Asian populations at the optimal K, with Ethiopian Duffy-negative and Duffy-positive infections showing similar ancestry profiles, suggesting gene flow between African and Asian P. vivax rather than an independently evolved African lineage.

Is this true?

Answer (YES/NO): NO